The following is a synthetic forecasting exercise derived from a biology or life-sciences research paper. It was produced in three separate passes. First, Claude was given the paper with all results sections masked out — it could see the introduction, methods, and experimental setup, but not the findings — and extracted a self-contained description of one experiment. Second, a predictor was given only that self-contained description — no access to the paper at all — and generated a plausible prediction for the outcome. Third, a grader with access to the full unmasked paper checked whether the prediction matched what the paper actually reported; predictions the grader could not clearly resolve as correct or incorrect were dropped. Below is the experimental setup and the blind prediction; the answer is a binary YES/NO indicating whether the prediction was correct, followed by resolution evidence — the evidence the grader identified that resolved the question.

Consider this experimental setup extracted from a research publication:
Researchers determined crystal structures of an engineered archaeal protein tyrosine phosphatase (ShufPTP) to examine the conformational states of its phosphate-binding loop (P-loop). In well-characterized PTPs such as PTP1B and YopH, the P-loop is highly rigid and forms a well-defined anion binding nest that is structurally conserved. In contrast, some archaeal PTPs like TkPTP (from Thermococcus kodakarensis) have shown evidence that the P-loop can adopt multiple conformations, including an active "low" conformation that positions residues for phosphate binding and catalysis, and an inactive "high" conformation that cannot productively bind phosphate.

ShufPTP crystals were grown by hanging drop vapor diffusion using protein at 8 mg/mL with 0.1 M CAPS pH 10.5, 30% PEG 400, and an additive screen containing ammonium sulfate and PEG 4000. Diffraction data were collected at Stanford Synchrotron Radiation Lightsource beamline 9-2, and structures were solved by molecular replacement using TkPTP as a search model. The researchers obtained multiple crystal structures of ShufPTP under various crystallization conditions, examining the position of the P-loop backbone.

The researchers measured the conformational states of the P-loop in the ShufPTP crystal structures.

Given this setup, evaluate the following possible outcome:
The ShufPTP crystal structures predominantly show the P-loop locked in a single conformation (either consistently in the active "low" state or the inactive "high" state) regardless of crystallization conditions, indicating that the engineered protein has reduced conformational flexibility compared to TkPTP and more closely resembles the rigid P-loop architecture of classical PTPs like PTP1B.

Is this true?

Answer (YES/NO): NO